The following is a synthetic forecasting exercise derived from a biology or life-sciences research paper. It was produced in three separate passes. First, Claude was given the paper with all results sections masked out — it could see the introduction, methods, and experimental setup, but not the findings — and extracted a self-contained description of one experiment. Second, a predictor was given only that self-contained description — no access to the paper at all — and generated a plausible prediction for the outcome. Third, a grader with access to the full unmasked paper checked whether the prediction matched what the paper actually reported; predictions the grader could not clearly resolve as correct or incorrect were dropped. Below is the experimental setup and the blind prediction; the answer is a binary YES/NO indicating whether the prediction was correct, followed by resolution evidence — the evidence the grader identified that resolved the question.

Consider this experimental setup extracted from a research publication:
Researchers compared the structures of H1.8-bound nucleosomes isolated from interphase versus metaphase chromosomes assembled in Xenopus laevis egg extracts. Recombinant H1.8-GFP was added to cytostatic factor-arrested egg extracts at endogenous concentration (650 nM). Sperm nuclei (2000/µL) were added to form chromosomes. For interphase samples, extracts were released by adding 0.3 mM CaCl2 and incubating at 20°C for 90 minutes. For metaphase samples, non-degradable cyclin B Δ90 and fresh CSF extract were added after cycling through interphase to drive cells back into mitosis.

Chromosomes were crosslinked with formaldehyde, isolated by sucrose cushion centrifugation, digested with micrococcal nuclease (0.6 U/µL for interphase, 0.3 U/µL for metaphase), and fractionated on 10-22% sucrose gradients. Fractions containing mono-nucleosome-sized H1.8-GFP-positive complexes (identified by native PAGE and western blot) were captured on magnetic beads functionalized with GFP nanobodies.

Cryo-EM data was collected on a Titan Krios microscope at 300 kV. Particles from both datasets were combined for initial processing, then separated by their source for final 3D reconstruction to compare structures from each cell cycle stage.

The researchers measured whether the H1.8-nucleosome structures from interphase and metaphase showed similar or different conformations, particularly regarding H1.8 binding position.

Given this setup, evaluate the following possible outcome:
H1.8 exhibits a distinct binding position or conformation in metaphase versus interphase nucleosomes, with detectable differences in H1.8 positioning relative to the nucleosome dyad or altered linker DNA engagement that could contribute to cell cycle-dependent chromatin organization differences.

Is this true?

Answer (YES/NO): NO